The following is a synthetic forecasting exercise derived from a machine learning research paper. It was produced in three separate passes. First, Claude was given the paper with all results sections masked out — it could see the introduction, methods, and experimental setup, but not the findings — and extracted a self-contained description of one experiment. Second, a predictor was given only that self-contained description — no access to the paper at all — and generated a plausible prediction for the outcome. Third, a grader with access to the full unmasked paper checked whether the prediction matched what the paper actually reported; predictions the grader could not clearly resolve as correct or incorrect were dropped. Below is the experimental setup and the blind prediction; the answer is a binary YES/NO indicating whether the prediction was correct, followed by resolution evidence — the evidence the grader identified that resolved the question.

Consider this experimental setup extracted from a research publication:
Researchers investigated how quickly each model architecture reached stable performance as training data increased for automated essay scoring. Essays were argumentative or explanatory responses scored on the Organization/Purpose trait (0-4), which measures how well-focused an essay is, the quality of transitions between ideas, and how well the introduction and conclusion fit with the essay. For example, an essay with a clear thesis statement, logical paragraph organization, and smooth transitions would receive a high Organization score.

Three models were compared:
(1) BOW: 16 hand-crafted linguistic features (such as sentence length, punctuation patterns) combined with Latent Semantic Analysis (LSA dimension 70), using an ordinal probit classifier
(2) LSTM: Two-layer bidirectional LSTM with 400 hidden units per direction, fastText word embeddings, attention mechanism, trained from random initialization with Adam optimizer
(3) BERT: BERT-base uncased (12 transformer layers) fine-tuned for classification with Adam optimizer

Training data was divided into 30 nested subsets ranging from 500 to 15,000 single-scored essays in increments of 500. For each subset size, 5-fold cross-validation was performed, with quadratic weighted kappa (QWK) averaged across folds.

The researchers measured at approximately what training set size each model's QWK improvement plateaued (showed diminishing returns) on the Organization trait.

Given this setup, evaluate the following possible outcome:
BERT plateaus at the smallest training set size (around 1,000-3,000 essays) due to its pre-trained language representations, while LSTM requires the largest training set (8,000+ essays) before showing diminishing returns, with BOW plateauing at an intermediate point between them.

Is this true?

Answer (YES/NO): NO